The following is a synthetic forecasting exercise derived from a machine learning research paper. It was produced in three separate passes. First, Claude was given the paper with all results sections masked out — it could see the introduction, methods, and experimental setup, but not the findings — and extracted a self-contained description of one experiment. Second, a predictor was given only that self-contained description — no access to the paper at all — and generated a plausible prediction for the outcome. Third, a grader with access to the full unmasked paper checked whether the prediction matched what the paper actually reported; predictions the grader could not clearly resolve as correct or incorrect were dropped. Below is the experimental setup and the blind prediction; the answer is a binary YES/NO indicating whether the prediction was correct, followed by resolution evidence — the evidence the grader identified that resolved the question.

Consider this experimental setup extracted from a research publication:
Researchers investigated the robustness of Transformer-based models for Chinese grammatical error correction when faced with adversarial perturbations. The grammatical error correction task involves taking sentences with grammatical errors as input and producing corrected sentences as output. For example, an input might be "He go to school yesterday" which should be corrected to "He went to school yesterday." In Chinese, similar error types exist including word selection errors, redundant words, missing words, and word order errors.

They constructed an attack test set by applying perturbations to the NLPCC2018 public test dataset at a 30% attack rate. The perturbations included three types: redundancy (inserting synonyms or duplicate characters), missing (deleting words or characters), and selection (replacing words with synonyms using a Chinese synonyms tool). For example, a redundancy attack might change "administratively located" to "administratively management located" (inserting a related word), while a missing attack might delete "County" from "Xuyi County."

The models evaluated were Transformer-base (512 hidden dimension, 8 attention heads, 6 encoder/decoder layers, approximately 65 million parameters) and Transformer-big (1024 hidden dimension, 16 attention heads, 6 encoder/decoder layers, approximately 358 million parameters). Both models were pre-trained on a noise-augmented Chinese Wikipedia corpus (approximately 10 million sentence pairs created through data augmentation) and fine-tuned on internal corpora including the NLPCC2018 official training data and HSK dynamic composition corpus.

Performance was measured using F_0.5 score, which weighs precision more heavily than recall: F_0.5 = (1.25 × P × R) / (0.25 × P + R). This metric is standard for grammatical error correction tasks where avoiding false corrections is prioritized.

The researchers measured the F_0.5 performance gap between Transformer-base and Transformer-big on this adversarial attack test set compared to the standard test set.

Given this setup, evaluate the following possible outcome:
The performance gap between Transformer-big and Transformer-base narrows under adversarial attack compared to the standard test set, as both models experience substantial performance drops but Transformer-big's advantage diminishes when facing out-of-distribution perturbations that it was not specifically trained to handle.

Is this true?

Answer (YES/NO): NO